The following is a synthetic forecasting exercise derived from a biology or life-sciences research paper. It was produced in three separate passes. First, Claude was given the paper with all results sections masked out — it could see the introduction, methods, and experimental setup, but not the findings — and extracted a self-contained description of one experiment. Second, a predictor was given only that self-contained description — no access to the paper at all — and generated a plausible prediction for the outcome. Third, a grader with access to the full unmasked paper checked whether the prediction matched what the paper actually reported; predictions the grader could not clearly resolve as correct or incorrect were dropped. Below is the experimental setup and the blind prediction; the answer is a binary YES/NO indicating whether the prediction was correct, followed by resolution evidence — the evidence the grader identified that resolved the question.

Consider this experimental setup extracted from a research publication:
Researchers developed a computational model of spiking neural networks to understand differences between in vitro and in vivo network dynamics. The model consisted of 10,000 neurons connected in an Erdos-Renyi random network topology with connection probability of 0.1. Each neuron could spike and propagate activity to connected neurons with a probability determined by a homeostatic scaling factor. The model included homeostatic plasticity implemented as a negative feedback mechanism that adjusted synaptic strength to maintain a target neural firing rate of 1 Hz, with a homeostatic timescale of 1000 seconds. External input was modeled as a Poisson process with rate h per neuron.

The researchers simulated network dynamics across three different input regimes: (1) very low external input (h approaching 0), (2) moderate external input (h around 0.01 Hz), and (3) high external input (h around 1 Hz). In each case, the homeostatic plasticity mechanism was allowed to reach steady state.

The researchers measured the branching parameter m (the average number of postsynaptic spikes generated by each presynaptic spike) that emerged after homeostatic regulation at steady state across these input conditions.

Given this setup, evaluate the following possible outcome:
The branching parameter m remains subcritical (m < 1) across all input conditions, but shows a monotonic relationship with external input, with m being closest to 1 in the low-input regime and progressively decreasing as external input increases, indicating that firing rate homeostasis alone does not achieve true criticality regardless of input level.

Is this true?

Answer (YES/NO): NO